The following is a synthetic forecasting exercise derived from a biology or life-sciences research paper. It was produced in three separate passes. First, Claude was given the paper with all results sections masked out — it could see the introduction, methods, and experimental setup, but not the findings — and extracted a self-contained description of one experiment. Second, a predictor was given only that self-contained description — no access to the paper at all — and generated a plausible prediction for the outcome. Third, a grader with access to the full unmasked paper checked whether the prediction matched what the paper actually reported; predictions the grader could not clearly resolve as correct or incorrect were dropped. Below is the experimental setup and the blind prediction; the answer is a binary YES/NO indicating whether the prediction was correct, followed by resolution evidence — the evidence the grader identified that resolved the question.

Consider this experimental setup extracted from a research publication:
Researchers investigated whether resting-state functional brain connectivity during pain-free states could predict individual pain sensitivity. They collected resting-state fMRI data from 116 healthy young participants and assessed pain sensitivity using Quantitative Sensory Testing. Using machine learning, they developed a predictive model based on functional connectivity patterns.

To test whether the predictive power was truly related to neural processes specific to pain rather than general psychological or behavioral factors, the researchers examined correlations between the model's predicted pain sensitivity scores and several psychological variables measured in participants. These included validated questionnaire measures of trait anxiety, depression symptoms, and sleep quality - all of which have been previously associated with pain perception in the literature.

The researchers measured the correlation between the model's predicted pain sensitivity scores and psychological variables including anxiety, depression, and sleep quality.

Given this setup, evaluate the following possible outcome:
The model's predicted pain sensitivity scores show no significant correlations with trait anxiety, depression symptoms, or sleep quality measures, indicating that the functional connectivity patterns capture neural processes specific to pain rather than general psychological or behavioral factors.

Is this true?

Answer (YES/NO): YES